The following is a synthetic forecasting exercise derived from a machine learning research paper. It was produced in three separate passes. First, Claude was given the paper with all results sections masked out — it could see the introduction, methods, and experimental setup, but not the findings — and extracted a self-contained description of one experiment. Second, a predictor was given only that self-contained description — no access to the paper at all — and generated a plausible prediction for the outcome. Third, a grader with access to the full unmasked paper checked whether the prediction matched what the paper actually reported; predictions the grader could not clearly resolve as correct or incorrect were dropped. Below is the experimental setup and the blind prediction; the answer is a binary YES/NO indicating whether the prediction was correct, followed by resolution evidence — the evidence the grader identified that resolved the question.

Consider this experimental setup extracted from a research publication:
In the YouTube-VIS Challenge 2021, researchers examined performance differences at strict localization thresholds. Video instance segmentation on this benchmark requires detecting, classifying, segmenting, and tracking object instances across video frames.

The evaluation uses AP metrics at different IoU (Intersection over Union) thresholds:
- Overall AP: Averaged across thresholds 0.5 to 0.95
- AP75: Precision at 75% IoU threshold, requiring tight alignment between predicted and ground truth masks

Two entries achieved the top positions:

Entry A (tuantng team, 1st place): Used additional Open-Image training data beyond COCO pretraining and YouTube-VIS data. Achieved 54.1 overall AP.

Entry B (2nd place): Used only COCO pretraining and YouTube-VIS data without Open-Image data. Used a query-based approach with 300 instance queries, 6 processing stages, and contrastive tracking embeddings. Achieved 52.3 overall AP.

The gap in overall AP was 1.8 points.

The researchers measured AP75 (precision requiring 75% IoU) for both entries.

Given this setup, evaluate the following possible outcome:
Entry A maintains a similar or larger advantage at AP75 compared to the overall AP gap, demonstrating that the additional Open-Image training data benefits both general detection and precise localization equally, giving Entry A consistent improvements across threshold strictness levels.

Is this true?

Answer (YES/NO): NO